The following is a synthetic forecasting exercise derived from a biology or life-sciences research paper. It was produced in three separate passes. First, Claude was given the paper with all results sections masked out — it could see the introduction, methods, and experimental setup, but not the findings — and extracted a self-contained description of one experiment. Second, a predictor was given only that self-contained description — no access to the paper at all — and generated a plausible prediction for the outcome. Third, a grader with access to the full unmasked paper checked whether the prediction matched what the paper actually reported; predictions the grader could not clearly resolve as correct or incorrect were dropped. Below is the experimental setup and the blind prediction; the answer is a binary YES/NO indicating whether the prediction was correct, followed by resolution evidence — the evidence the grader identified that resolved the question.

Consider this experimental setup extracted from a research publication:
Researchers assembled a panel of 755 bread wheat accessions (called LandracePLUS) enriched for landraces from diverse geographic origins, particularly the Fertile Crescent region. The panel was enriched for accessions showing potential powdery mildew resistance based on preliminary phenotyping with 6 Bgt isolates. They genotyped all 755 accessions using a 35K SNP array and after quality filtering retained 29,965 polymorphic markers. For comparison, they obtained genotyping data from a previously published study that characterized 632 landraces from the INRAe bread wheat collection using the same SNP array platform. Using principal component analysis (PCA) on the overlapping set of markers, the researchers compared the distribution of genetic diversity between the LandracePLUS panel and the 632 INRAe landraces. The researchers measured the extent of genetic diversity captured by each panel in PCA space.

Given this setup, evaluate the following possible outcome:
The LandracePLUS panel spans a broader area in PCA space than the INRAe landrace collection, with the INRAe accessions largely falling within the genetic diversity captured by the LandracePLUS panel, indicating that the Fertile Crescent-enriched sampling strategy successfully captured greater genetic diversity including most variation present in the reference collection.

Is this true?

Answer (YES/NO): YES